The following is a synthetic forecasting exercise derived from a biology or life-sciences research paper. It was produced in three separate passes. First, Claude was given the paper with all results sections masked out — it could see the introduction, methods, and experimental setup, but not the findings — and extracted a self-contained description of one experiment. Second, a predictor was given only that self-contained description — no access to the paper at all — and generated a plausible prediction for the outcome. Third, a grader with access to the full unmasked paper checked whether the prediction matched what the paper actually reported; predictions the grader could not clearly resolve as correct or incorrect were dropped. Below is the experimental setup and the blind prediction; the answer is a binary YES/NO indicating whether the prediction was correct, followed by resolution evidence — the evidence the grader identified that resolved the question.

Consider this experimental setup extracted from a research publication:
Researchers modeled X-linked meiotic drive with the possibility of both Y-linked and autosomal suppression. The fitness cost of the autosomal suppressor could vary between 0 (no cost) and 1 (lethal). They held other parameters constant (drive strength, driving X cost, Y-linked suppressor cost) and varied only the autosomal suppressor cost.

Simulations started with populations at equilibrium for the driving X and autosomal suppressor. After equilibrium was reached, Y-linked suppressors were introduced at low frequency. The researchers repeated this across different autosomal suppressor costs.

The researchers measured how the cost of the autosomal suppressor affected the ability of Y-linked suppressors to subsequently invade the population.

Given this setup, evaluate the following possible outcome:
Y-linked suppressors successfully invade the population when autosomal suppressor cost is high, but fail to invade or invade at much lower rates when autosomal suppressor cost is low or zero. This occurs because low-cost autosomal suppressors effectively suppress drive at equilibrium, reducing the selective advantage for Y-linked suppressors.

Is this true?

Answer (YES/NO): YES